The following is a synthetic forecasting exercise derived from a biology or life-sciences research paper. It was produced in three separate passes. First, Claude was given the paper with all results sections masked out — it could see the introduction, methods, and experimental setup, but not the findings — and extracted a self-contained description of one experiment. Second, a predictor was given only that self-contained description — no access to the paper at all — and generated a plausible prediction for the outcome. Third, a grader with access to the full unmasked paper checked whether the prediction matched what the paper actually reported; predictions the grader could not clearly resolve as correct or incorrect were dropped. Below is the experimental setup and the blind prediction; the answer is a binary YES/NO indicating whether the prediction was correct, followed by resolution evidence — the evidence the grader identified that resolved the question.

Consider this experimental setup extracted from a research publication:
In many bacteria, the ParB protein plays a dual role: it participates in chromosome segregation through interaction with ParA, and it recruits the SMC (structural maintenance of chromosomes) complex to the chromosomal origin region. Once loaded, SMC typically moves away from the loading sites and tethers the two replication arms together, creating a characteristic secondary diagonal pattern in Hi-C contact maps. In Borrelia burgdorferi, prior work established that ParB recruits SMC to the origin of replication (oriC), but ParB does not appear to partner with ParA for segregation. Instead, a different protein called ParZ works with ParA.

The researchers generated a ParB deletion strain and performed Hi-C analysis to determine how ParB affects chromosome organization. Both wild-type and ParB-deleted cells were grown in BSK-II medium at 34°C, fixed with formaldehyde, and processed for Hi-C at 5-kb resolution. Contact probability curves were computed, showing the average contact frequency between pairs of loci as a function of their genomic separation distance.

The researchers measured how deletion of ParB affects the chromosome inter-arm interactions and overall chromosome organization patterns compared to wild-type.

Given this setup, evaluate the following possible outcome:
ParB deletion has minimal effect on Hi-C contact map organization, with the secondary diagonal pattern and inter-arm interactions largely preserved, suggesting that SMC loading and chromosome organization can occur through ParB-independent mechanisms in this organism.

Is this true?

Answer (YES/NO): NO